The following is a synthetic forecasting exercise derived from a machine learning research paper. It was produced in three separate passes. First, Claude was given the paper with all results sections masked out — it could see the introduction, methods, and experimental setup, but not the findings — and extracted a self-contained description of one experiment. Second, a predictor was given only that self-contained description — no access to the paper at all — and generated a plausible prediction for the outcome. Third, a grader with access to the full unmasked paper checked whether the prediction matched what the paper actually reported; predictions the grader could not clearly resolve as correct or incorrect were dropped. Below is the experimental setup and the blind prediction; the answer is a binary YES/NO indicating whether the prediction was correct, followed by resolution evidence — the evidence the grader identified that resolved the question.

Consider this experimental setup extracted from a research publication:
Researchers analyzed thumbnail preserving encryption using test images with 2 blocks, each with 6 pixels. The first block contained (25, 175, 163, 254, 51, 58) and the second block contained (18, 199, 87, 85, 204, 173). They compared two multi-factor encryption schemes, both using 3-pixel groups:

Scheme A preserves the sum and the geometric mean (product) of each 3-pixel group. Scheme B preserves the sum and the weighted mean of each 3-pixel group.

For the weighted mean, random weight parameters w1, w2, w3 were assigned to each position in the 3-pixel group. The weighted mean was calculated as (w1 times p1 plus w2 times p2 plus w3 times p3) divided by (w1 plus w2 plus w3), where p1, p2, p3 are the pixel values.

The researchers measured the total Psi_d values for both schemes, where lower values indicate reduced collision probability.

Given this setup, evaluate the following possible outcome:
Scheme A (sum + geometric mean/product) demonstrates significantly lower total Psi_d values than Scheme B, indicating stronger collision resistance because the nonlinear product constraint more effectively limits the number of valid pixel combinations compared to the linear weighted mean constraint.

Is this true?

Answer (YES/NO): YES